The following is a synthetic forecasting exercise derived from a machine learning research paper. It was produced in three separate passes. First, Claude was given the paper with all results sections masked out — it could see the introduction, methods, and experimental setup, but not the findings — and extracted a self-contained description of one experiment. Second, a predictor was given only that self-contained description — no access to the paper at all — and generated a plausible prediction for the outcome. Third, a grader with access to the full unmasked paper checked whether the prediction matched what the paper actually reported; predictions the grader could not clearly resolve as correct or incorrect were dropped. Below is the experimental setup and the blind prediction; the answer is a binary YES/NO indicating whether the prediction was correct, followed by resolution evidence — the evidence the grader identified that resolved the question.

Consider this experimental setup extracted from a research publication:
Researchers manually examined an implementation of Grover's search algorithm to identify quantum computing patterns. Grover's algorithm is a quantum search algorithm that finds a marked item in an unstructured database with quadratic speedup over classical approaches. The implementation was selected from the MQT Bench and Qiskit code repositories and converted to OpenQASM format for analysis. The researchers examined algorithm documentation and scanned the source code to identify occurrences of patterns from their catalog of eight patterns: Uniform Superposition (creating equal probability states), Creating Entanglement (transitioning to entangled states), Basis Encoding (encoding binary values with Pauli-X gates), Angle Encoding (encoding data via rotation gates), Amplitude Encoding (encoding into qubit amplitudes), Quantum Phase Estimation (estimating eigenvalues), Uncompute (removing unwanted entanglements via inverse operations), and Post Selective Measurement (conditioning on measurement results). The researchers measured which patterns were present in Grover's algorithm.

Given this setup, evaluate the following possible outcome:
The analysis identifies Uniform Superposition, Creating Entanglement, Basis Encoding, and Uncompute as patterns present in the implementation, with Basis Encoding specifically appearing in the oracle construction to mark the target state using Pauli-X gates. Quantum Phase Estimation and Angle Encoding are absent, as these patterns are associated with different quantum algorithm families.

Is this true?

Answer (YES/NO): NO